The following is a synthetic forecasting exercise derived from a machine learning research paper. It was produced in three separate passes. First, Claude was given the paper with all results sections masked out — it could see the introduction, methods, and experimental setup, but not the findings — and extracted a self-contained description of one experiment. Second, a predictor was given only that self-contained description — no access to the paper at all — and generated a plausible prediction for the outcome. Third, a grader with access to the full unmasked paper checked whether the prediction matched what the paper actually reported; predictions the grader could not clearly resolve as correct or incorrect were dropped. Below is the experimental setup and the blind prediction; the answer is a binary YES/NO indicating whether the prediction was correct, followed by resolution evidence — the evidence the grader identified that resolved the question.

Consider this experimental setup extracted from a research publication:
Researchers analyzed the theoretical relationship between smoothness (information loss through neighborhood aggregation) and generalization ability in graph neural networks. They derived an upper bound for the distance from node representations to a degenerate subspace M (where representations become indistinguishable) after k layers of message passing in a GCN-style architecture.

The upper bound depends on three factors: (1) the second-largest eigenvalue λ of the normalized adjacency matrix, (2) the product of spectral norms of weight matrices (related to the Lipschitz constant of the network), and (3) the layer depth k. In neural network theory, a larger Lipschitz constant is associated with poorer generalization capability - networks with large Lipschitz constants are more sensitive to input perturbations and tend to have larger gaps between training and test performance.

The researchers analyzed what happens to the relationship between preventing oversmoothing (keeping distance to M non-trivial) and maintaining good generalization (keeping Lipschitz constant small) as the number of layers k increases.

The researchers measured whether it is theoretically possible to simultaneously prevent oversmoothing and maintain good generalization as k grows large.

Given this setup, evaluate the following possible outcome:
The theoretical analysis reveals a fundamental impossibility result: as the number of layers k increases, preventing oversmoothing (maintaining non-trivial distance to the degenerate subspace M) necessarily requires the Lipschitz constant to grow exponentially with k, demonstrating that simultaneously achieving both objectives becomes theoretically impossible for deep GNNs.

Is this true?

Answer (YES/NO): YES